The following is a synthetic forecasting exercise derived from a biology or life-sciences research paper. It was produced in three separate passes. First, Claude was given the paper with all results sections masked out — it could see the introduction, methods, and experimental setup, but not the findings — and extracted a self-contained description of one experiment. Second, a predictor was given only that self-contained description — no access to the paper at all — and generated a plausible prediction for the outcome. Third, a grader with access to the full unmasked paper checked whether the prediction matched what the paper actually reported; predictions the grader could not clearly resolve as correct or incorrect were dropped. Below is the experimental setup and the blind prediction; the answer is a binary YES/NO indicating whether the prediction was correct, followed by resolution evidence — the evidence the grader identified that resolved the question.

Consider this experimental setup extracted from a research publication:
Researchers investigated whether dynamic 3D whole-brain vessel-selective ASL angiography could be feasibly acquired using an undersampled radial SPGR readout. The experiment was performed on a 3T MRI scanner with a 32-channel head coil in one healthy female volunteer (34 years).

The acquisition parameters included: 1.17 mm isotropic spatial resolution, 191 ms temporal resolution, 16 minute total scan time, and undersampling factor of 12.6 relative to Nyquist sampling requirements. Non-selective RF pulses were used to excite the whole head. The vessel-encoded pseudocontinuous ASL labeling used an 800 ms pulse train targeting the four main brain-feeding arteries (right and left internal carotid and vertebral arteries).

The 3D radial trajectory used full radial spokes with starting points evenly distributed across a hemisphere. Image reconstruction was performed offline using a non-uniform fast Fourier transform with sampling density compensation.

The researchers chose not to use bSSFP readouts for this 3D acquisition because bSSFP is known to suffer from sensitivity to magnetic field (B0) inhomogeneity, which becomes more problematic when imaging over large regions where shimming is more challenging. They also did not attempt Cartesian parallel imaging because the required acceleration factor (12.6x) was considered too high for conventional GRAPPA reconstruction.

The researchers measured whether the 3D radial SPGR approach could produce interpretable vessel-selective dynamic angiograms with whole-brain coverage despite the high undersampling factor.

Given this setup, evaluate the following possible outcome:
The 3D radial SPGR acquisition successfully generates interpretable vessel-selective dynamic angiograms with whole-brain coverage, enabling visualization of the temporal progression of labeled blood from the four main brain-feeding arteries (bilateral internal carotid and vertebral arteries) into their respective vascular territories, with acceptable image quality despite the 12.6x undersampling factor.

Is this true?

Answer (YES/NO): YES